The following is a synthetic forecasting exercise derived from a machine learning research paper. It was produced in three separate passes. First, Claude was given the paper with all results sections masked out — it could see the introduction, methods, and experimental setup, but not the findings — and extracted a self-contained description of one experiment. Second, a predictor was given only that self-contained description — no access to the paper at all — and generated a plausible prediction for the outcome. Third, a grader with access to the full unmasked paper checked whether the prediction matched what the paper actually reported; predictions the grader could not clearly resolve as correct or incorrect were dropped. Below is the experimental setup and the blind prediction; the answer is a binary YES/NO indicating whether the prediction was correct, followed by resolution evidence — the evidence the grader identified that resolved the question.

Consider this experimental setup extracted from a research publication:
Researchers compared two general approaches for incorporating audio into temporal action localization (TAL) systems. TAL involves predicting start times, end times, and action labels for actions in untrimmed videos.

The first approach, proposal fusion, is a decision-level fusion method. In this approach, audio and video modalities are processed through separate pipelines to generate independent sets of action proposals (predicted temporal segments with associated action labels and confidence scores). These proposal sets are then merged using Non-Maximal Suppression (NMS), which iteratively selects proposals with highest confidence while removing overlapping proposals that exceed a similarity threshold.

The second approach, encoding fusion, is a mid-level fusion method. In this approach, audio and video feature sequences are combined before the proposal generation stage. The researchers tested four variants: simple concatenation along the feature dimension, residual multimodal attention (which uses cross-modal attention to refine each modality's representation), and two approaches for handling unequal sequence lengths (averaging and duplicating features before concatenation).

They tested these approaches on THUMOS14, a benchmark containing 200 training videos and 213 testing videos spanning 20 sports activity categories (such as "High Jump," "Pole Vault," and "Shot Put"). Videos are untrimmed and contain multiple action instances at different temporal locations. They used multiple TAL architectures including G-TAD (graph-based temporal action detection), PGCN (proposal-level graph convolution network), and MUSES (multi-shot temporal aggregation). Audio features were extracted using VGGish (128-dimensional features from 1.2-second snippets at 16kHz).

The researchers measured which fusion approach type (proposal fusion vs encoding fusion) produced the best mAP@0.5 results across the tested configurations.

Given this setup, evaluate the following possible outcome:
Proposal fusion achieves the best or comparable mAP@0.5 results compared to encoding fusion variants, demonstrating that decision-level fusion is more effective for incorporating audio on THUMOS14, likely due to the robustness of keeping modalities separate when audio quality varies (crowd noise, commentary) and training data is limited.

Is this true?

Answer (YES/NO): NO